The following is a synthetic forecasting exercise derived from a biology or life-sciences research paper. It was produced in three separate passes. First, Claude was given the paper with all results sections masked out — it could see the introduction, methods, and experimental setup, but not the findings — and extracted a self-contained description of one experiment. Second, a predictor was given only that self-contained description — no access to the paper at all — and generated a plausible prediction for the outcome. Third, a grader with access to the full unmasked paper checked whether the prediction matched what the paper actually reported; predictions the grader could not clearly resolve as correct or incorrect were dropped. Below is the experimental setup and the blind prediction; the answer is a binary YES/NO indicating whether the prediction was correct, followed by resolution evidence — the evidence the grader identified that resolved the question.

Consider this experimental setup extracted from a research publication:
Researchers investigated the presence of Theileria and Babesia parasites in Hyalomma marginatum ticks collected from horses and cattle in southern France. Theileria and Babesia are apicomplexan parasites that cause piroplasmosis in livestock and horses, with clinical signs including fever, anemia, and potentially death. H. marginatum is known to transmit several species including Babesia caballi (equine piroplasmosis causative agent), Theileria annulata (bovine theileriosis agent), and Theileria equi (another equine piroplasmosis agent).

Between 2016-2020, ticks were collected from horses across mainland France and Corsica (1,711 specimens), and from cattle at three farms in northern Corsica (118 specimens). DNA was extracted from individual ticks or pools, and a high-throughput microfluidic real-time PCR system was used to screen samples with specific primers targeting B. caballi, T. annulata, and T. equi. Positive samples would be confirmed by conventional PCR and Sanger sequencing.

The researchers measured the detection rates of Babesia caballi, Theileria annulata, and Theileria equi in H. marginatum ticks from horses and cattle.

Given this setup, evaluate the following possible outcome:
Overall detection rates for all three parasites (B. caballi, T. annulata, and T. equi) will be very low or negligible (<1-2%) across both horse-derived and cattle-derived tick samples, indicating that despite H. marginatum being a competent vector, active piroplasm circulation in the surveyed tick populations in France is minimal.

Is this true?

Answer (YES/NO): NO